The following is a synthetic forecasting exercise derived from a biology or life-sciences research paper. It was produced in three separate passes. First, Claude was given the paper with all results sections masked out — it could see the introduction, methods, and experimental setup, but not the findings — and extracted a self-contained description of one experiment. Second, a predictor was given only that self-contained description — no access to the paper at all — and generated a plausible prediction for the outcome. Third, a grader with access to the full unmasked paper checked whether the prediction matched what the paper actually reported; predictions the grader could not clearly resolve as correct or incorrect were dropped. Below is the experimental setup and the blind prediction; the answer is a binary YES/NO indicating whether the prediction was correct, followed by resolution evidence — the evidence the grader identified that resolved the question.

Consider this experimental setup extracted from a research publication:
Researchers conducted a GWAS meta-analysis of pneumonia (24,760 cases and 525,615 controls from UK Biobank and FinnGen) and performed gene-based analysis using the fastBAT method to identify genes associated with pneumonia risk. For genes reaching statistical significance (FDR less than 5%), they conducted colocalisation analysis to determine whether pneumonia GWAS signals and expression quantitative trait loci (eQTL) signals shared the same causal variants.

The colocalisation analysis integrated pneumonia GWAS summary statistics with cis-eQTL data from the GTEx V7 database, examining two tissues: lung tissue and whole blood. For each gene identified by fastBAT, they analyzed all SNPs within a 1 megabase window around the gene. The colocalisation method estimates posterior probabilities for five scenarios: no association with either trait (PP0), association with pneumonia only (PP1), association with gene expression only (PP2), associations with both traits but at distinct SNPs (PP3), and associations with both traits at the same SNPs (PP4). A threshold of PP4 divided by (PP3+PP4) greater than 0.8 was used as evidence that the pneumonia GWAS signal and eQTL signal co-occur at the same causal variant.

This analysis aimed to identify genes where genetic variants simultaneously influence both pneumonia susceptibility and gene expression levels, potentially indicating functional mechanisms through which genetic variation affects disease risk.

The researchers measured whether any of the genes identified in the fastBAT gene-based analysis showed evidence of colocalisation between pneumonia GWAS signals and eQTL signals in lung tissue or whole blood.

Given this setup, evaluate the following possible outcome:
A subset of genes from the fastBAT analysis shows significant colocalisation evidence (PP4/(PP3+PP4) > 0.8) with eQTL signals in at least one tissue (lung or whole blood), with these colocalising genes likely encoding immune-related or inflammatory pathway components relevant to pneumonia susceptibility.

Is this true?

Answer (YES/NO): NO